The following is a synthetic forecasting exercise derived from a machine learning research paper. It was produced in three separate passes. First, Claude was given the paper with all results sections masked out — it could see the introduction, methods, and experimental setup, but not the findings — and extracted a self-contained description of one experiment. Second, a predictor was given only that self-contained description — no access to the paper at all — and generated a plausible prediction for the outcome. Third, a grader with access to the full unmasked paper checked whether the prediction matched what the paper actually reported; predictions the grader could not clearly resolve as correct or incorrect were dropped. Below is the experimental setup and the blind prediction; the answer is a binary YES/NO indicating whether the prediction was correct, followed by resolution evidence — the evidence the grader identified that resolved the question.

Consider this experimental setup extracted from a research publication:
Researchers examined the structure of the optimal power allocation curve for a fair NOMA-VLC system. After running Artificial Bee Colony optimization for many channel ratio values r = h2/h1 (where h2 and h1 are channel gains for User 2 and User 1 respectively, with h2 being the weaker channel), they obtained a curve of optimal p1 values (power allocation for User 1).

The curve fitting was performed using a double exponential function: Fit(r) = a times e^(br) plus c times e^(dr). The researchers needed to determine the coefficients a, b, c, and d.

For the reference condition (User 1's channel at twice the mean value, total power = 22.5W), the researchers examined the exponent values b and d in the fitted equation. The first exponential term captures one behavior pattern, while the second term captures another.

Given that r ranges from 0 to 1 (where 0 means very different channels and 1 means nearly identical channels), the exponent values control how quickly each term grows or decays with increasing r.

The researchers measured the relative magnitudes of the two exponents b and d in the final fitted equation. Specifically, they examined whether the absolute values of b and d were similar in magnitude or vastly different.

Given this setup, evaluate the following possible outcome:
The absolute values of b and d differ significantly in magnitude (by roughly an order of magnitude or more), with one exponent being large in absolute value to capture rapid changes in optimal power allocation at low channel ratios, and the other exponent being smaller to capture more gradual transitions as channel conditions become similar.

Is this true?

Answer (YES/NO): YES